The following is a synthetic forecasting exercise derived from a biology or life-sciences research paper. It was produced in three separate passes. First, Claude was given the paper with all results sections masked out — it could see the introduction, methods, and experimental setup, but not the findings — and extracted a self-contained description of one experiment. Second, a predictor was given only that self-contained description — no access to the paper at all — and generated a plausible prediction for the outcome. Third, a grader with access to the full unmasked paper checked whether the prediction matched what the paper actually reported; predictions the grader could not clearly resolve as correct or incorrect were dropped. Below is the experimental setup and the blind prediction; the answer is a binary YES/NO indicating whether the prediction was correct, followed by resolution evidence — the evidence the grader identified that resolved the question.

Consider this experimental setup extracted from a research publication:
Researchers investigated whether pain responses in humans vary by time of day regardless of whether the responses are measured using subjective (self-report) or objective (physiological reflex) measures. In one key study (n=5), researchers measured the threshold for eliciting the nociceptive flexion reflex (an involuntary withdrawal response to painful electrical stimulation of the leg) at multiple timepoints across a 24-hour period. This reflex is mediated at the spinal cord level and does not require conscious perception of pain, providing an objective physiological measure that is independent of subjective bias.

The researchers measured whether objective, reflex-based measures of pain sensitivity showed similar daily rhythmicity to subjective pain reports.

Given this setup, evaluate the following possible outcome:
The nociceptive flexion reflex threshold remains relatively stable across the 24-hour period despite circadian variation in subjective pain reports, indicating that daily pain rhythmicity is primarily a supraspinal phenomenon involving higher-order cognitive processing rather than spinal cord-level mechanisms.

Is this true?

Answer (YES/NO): NO